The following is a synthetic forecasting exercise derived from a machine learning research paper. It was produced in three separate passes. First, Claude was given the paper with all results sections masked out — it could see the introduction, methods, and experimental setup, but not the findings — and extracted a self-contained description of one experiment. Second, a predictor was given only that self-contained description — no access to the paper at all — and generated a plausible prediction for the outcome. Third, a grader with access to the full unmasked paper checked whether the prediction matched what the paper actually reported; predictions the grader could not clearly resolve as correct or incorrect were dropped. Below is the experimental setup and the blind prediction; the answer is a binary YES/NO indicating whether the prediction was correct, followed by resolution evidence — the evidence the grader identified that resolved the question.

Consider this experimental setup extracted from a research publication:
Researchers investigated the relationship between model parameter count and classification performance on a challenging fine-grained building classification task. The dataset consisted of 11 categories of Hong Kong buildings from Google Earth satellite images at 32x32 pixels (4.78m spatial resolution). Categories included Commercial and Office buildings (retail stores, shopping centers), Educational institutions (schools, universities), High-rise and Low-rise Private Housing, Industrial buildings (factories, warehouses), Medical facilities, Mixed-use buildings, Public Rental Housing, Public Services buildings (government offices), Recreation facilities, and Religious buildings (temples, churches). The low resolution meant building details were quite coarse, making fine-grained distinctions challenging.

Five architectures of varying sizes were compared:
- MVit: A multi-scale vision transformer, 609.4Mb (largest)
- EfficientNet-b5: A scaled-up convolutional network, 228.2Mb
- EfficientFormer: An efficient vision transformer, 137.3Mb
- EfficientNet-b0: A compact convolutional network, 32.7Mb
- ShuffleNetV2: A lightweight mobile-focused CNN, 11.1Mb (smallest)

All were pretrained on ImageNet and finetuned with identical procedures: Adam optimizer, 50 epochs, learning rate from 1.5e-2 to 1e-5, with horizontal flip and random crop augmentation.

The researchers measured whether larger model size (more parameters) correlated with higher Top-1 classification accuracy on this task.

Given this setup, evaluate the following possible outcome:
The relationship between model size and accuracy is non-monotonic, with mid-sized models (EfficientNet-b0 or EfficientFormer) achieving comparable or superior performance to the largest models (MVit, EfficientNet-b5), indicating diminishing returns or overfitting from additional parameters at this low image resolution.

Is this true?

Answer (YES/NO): NO